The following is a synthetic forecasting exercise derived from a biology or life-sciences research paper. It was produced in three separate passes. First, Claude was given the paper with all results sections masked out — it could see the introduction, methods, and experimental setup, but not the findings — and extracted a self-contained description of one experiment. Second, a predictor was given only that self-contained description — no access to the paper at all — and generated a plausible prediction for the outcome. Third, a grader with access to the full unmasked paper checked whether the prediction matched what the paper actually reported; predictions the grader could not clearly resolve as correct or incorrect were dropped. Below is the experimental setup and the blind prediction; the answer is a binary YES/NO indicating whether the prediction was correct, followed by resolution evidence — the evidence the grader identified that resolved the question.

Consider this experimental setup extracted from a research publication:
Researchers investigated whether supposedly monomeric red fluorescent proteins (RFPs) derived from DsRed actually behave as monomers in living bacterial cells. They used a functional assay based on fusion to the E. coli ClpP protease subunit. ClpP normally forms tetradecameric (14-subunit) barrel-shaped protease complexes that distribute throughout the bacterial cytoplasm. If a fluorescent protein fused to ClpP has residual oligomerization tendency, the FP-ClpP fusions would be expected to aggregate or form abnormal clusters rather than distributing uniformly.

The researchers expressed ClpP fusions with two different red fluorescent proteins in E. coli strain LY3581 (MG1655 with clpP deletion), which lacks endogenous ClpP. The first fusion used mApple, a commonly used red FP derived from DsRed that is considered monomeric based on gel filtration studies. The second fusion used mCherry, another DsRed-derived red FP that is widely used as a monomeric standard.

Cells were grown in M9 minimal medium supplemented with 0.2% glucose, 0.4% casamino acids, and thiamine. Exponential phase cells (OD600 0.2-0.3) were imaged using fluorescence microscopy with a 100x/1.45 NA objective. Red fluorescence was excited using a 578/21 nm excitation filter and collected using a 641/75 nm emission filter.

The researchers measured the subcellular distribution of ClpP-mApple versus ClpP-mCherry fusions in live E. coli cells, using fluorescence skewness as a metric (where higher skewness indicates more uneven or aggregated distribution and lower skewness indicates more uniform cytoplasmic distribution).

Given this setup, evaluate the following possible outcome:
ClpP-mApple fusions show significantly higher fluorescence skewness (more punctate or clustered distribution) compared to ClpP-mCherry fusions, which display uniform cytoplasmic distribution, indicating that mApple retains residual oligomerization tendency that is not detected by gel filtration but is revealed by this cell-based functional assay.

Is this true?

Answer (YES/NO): NO